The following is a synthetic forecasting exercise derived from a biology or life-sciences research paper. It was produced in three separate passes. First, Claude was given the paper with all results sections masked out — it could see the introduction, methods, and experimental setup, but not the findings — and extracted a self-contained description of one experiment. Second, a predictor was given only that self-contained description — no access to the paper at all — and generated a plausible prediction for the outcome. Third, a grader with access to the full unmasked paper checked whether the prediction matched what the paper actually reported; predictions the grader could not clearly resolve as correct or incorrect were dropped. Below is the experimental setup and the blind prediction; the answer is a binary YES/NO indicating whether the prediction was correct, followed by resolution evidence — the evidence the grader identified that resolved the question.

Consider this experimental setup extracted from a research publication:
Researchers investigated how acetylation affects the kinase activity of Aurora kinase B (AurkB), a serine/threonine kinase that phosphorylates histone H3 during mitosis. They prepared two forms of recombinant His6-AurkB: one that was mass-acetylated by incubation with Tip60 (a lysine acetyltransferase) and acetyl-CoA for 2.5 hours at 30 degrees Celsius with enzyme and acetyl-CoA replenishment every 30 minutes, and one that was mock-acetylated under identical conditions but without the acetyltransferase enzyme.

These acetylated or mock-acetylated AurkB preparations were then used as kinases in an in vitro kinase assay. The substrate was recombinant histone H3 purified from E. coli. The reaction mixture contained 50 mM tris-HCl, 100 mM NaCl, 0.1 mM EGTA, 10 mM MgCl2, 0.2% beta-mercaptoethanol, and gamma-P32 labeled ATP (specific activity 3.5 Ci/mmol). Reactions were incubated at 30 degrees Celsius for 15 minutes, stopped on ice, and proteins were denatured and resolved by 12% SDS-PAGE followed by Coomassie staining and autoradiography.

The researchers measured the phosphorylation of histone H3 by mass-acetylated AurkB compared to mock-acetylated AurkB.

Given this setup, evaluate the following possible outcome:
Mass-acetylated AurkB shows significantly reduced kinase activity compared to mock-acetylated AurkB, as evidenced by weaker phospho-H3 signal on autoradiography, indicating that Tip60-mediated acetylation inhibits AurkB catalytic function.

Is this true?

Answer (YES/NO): YES